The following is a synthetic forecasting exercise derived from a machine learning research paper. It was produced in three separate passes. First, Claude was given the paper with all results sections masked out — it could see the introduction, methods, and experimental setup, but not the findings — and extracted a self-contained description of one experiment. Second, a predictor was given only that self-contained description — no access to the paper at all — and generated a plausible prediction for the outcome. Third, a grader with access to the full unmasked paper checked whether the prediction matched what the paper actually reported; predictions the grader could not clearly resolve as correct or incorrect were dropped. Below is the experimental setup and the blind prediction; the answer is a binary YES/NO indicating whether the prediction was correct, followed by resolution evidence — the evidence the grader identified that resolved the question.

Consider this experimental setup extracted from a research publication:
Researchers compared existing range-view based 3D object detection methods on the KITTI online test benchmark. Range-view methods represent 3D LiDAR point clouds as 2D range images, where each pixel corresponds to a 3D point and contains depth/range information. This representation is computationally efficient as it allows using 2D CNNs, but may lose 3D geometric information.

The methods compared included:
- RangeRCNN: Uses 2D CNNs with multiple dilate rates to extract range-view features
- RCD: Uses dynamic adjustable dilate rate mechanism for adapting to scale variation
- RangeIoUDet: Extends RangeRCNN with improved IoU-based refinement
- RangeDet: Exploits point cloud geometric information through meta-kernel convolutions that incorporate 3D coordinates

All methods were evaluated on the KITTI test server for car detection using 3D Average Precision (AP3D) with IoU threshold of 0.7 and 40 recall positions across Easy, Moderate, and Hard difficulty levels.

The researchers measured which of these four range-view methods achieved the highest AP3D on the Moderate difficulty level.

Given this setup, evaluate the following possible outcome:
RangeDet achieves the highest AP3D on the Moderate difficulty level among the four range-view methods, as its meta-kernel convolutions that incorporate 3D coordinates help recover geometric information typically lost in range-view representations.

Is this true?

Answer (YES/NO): NO